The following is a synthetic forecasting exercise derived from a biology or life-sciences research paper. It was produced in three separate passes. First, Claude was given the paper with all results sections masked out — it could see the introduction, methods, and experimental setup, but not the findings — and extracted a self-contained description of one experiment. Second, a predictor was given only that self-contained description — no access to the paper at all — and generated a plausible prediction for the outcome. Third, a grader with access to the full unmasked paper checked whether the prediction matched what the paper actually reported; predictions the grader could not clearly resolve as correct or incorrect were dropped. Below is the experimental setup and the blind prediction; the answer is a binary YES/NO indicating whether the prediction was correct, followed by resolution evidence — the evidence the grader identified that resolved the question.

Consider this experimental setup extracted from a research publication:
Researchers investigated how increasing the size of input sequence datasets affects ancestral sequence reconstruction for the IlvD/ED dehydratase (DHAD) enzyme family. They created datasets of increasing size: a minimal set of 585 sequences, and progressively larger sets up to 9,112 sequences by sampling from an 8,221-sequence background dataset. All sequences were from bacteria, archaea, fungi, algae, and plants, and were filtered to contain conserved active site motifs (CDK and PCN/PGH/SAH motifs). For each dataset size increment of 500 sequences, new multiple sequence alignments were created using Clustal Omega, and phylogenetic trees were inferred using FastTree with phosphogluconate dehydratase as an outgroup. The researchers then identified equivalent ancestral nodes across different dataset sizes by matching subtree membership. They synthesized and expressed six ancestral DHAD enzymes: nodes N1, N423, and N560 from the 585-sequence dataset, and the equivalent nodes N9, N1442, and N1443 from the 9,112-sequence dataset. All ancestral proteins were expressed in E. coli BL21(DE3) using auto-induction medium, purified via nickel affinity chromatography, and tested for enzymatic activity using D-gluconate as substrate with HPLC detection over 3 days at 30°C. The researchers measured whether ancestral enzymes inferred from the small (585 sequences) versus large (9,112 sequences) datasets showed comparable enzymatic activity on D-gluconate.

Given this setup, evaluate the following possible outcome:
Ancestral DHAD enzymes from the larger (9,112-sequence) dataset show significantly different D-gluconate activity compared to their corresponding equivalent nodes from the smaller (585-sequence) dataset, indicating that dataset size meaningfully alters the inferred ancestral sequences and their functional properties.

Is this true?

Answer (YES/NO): NO